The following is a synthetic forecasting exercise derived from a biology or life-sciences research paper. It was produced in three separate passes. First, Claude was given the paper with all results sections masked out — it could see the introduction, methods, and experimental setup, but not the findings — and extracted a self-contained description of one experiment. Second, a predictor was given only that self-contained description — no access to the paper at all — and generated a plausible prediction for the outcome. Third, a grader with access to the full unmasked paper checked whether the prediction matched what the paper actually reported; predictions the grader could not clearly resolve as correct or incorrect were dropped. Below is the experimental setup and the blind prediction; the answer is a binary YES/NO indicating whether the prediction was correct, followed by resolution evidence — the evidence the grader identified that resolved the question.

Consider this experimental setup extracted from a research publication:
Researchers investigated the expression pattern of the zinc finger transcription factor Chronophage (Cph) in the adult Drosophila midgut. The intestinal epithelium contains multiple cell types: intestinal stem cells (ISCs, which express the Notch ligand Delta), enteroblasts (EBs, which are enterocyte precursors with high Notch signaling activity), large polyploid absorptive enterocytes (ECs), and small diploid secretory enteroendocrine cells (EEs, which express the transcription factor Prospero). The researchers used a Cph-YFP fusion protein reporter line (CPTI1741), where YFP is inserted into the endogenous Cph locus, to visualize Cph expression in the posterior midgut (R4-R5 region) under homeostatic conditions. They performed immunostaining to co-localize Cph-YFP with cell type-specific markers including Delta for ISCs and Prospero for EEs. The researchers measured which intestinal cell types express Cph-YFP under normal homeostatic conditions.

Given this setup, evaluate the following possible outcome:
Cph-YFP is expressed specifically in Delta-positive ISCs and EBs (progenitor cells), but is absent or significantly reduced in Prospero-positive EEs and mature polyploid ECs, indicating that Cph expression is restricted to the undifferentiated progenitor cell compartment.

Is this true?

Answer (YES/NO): NO